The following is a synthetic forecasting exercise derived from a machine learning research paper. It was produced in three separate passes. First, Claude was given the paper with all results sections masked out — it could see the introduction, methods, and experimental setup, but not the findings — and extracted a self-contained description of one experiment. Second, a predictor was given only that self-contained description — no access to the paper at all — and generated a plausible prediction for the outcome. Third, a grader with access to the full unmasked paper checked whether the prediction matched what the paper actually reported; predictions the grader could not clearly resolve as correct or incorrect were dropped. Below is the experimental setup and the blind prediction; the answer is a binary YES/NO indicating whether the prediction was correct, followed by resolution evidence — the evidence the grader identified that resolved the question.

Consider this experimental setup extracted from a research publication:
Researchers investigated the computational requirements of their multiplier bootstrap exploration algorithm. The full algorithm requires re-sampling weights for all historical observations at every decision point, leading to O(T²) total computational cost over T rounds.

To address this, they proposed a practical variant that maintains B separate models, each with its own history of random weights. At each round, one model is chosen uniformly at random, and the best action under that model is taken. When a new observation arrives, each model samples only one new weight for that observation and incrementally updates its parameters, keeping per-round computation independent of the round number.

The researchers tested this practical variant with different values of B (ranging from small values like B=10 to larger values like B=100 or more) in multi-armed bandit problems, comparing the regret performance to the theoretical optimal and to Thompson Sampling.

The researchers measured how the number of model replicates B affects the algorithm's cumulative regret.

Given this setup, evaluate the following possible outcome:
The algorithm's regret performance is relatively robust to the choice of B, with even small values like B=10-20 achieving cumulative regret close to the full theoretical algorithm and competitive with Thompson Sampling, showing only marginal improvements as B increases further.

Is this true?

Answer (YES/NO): NO